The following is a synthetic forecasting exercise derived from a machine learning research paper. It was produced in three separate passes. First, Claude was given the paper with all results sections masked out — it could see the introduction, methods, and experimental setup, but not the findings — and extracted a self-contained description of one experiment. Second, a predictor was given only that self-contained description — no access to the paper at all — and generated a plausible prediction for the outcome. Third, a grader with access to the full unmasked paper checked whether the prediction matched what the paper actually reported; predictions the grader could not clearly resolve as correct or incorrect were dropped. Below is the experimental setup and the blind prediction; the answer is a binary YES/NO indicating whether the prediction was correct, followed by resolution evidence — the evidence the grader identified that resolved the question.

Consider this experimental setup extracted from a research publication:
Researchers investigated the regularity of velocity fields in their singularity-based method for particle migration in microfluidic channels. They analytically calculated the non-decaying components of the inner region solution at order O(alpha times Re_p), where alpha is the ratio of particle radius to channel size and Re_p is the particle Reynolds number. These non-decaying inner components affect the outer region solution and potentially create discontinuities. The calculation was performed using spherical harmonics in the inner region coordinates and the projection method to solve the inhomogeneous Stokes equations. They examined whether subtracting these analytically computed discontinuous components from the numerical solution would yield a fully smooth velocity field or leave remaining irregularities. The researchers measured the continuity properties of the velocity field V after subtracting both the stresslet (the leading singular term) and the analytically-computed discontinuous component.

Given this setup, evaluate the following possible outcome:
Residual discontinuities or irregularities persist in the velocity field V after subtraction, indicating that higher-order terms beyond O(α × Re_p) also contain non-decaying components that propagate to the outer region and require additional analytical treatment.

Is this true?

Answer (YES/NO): YES